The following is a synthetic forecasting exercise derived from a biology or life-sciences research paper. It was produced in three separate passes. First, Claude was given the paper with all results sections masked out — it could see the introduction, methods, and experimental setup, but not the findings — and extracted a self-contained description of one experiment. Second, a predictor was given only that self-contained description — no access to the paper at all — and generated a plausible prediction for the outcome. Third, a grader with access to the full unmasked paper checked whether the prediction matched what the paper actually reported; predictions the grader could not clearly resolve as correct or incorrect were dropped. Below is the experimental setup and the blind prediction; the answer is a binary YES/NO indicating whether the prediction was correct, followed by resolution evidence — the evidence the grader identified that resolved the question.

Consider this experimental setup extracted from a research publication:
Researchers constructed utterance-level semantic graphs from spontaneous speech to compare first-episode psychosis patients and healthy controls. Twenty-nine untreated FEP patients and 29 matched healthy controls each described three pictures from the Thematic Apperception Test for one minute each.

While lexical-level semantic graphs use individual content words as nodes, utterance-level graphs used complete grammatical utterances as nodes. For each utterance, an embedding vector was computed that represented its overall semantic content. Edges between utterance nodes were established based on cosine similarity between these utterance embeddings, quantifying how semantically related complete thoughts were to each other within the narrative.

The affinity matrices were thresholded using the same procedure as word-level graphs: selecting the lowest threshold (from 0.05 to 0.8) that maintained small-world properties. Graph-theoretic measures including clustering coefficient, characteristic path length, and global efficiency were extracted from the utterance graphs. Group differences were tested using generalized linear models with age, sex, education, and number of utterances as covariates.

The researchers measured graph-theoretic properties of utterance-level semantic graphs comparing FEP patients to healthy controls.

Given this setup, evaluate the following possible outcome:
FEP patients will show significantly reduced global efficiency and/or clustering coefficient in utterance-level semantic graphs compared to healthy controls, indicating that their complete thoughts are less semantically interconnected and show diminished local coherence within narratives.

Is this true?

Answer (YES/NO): NO